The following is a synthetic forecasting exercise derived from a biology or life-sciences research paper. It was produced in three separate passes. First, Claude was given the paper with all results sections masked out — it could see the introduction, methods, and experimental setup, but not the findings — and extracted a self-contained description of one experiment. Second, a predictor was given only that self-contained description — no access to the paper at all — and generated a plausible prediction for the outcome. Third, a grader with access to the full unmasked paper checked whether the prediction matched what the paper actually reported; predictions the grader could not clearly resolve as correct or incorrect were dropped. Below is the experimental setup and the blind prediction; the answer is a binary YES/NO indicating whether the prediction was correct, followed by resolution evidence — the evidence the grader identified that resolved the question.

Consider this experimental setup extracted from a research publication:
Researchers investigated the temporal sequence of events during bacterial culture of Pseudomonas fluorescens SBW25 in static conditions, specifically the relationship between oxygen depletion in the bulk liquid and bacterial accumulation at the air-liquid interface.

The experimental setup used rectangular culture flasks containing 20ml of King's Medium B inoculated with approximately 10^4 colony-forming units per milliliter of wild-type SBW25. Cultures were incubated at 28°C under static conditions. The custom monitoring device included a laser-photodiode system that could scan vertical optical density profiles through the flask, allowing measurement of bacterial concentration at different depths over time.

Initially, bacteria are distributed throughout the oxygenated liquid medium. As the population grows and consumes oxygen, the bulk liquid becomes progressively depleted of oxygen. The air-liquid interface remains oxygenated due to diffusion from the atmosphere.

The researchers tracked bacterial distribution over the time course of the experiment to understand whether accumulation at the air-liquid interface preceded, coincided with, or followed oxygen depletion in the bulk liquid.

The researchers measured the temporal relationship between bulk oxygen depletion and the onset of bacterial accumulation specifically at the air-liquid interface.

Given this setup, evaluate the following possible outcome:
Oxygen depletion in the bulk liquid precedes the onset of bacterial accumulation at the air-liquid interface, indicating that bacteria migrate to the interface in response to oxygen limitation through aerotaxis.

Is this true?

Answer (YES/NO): NO